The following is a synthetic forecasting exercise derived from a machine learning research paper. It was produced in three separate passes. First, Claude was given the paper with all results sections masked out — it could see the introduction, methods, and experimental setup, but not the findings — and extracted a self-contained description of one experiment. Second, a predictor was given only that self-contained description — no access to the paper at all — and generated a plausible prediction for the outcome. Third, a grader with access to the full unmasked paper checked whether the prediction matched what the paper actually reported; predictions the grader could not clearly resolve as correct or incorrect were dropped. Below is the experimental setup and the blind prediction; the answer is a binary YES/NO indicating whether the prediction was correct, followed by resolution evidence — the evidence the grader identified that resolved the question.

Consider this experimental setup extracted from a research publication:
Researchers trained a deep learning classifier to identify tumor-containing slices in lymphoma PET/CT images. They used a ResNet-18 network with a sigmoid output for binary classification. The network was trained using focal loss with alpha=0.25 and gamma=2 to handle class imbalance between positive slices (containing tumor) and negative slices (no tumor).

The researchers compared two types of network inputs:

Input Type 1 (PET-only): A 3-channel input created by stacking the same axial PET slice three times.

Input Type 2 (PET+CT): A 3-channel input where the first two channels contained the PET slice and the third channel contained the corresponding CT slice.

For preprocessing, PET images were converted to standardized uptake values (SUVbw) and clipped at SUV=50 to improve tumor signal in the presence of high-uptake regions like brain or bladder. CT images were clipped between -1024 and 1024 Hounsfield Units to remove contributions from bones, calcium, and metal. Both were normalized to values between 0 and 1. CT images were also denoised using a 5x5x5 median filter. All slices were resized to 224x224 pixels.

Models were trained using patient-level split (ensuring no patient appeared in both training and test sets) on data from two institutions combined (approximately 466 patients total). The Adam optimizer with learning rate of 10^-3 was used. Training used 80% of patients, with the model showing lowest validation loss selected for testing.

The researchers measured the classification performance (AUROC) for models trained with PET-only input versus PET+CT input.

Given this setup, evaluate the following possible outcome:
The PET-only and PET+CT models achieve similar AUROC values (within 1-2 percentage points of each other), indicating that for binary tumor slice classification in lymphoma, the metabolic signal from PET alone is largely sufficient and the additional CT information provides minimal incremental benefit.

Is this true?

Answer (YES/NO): YES